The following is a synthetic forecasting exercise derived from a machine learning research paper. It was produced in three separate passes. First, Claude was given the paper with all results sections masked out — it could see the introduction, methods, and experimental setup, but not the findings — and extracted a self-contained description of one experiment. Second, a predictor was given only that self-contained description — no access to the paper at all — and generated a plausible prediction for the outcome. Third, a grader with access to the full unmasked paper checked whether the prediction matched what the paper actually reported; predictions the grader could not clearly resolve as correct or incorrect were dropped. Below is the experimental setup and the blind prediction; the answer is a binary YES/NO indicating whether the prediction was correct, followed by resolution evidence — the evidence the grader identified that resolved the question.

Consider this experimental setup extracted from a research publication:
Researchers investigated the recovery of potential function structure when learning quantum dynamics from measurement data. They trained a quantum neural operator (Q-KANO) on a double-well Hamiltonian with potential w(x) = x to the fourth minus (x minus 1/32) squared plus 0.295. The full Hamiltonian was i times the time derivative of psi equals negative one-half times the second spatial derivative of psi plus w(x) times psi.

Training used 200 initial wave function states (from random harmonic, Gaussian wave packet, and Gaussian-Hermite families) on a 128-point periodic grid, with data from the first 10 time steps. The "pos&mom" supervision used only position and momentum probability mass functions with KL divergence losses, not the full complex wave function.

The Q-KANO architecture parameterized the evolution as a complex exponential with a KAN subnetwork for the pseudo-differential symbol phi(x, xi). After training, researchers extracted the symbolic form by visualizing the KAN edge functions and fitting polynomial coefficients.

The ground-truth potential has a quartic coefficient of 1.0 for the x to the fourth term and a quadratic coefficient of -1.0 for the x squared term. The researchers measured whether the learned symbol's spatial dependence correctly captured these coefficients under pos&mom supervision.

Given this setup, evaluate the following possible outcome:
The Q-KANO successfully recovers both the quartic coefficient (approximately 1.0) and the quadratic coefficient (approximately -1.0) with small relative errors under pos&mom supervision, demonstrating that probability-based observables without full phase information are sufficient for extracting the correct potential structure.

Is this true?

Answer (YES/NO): YES